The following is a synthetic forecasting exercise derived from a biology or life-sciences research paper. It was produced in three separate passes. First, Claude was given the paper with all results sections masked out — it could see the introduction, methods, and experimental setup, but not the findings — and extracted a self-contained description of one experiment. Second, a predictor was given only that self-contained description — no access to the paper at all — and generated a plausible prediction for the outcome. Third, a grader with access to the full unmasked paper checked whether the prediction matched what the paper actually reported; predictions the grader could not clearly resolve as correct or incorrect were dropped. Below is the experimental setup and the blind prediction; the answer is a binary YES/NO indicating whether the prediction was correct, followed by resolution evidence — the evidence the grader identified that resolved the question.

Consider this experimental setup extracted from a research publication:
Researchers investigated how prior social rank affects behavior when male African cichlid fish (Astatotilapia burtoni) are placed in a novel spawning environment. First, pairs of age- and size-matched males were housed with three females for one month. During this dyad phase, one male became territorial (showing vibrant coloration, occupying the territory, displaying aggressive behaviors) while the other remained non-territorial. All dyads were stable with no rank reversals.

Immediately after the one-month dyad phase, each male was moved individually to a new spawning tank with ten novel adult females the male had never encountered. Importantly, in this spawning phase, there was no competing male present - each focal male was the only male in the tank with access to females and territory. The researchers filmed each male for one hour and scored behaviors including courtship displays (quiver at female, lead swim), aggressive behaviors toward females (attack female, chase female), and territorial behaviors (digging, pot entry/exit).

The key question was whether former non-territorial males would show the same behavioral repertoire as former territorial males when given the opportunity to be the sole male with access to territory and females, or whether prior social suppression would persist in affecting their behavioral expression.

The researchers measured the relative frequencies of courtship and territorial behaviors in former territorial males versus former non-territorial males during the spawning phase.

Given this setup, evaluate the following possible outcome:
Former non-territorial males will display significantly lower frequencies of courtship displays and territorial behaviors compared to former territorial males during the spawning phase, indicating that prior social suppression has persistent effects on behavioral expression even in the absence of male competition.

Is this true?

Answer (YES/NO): NO